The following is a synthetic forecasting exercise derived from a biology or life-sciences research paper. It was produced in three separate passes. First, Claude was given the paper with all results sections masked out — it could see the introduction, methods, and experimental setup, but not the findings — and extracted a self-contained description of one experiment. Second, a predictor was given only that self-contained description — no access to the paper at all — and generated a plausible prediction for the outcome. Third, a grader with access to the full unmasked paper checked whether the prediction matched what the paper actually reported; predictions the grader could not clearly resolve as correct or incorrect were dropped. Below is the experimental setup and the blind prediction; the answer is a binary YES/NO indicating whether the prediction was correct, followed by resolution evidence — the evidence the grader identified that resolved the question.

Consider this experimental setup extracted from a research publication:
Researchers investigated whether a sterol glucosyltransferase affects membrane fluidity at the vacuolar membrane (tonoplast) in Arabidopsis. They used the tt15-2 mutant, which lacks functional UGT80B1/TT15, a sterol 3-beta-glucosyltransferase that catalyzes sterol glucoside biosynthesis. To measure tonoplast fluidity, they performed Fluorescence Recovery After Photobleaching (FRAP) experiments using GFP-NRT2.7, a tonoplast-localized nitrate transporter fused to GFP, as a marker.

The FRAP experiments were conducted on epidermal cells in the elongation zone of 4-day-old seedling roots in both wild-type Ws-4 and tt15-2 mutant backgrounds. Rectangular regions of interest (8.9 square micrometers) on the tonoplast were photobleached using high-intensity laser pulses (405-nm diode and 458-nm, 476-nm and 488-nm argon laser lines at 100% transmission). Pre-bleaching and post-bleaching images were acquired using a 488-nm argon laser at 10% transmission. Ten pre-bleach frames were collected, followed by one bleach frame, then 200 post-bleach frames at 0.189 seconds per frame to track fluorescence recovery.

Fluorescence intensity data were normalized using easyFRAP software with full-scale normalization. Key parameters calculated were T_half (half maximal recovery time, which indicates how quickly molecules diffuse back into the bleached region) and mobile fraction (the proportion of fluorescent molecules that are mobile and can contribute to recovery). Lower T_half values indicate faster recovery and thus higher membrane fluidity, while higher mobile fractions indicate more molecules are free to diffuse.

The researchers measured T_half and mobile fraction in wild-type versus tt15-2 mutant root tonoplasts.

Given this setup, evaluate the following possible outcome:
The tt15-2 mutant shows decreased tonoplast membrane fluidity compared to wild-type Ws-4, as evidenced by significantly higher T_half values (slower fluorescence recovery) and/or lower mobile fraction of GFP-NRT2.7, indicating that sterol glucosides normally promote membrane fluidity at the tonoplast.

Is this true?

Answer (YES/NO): NO